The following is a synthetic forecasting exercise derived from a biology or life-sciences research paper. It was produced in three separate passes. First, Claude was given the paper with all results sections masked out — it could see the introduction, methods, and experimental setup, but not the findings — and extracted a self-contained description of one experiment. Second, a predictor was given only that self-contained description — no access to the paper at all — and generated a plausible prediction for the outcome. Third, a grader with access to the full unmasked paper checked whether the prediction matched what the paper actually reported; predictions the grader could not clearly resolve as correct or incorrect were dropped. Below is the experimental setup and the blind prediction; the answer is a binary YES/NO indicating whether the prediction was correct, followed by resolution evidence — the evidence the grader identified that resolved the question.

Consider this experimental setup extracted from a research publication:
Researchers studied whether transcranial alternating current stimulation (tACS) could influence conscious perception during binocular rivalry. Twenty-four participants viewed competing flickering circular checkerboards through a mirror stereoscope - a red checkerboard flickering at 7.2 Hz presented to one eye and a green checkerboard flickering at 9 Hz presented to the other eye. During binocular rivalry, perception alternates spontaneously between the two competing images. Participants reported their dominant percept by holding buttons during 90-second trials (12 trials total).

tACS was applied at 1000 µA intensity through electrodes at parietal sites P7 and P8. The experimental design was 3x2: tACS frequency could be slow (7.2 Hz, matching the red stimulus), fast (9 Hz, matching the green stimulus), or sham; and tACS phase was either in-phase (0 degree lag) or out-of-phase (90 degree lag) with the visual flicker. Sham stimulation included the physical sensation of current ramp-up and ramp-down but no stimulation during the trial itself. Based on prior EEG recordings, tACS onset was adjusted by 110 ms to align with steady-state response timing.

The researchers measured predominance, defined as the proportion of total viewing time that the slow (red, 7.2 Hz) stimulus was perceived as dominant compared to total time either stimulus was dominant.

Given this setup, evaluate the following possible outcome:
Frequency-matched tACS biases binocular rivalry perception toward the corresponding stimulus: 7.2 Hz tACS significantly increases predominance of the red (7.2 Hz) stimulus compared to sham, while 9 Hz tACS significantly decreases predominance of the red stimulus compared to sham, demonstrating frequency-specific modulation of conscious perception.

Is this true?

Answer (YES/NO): NO